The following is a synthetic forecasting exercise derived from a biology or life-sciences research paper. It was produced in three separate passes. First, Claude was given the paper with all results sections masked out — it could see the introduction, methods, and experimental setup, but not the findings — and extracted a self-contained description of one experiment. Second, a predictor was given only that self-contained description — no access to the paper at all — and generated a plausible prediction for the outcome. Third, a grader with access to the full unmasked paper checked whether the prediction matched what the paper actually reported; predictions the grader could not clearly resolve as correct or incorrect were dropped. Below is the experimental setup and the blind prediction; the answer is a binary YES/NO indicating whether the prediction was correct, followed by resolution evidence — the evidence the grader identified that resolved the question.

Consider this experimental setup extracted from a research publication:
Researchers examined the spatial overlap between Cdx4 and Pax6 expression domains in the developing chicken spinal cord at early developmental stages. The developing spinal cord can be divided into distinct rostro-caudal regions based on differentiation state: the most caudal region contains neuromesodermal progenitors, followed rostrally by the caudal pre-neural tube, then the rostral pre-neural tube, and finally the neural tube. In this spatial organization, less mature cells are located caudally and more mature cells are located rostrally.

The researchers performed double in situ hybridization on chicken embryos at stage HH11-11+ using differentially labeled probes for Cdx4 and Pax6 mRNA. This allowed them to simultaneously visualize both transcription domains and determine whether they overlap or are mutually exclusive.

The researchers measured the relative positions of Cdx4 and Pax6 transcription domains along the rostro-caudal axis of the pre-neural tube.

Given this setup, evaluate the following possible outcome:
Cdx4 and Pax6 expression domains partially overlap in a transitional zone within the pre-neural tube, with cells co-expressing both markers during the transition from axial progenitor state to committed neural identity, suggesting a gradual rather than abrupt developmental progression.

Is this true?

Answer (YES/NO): YES